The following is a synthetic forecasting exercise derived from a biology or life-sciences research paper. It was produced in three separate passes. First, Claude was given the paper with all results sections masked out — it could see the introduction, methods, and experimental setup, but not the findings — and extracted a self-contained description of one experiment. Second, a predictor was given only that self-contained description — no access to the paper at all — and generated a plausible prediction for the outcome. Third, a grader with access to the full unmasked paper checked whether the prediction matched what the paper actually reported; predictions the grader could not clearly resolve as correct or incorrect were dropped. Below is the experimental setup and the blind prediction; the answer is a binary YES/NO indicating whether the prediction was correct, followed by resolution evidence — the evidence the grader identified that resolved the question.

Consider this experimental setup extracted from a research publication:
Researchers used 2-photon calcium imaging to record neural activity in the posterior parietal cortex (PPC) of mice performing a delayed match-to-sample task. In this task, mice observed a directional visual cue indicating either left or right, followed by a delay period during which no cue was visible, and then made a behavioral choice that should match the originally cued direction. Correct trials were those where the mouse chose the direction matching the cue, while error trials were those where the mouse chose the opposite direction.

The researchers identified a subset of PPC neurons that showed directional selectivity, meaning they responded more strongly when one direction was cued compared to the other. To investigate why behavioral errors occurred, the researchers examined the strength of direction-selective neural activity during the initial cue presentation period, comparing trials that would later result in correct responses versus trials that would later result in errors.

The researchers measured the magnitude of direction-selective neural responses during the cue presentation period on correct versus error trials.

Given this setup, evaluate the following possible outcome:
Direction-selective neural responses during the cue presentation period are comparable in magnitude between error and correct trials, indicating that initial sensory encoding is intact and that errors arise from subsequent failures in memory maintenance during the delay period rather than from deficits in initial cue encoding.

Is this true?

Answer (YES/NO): NO